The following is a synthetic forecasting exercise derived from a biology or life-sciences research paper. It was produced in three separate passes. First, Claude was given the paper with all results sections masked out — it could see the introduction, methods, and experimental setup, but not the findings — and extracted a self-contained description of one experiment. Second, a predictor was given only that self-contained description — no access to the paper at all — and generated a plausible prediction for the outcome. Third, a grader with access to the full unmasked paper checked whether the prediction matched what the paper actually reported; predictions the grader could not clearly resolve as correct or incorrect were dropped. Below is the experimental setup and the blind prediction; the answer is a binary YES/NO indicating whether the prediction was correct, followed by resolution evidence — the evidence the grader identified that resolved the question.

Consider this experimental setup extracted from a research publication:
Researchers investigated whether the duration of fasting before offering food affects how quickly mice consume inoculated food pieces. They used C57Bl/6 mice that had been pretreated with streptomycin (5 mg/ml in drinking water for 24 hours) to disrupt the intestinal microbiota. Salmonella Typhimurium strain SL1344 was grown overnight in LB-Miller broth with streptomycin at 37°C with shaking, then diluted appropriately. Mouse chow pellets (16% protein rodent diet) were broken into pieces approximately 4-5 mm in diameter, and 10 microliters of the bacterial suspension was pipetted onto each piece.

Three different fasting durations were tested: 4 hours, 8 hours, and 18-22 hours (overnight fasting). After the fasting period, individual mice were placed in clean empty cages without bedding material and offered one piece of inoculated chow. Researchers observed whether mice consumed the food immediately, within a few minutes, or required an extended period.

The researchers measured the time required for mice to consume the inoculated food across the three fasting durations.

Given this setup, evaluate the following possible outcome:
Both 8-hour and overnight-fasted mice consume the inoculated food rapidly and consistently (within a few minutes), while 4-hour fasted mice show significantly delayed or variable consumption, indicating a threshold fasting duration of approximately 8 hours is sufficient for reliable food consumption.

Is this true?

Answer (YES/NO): NO